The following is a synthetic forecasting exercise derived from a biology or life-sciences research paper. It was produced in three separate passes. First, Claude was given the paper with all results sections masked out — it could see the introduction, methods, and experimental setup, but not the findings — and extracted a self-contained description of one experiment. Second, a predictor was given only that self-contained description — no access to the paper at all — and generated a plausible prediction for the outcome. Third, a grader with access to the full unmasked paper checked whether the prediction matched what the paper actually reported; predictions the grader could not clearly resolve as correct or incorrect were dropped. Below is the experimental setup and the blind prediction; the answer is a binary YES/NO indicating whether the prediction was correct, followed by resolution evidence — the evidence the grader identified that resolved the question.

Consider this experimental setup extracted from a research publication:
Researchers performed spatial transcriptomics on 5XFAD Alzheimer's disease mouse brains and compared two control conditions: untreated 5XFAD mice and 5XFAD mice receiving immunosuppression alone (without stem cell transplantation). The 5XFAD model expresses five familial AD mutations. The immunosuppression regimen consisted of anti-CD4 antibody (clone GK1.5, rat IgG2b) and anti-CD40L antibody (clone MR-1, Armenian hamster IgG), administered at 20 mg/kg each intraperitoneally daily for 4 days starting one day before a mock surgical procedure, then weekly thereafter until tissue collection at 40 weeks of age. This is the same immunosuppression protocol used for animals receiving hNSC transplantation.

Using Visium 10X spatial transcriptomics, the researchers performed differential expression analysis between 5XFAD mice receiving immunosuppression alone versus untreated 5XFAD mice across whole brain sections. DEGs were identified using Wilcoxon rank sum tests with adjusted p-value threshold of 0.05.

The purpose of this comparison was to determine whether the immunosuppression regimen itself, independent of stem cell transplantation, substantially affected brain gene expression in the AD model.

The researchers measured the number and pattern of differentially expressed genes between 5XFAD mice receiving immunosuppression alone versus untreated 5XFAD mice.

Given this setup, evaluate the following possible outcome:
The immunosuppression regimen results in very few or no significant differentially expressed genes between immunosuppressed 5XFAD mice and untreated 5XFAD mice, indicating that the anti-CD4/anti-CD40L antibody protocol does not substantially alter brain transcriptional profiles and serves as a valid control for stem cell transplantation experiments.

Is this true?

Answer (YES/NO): NO